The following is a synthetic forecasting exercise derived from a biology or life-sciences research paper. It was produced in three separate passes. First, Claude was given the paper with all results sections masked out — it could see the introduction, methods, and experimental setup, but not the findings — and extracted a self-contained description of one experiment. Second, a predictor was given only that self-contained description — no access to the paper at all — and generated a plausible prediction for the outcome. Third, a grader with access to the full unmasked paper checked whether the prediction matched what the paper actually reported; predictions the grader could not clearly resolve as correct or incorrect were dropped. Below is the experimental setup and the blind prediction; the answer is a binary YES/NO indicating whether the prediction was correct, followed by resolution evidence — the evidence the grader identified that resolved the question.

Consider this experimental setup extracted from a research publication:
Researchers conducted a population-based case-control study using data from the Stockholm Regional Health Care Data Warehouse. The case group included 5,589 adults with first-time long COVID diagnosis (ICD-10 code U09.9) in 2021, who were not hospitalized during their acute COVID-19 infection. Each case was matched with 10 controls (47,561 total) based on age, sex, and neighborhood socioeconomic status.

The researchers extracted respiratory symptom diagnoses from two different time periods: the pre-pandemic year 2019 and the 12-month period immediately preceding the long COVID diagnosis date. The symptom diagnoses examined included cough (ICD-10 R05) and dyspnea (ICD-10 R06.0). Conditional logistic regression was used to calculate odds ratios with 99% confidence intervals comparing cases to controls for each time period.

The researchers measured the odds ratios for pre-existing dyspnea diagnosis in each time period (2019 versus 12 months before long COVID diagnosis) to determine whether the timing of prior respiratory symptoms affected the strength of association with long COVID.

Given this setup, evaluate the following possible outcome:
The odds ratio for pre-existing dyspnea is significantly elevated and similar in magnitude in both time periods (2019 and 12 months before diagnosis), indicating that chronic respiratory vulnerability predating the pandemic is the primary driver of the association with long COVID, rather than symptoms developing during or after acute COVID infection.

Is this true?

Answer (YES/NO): NO